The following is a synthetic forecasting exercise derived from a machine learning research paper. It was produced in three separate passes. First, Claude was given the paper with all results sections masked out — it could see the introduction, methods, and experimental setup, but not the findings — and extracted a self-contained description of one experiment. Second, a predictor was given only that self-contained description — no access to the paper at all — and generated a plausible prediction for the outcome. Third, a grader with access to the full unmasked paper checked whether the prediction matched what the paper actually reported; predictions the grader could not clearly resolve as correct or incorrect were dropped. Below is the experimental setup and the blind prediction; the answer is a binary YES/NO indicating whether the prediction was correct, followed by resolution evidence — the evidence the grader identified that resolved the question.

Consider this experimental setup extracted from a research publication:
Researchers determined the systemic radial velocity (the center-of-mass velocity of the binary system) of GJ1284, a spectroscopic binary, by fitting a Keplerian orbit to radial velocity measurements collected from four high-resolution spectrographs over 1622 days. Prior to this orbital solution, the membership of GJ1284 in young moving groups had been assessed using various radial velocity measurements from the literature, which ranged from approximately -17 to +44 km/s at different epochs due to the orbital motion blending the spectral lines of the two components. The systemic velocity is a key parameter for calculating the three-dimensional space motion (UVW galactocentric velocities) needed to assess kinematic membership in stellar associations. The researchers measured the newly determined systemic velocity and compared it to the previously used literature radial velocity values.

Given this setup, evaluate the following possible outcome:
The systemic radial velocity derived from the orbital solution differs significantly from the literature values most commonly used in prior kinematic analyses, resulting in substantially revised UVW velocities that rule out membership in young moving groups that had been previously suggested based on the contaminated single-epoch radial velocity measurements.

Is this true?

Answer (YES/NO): YES